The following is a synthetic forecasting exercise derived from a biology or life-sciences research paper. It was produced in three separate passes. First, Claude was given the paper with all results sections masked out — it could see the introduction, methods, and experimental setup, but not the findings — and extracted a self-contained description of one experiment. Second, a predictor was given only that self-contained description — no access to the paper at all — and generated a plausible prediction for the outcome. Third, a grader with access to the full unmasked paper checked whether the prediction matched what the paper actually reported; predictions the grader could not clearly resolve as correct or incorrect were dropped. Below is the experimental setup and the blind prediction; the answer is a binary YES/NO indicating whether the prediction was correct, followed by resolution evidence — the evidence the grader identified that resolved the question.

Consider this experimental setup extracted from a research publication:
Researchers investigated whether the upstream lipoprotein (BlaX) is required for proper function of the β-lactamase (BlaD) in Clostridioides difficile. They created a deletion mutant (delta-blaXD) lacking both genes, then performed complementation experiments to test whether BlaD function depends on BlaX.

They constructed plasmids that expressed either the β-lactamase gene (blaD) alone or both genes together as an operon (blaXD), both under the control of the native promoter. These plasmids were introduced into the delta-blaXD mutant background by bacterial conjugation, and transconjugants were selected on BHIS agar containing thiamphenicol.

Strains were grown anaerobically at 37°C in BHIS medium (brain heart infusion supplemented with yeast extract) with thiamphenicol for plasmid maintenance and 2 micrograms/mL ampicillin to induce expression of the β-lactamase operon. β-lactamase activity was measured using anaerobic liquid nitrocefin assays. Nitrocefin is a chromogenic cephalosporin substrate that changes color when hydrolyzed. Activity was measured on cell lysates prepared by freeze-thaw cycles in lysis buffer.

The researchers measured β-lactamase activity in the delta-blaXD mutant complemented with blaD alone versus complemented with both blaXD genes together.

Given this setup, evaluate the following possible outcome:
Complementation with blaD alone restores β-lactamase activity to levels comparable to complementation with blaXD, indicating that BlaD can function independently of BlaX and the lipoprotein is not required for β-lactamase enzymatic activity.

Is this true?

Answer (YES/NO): NO